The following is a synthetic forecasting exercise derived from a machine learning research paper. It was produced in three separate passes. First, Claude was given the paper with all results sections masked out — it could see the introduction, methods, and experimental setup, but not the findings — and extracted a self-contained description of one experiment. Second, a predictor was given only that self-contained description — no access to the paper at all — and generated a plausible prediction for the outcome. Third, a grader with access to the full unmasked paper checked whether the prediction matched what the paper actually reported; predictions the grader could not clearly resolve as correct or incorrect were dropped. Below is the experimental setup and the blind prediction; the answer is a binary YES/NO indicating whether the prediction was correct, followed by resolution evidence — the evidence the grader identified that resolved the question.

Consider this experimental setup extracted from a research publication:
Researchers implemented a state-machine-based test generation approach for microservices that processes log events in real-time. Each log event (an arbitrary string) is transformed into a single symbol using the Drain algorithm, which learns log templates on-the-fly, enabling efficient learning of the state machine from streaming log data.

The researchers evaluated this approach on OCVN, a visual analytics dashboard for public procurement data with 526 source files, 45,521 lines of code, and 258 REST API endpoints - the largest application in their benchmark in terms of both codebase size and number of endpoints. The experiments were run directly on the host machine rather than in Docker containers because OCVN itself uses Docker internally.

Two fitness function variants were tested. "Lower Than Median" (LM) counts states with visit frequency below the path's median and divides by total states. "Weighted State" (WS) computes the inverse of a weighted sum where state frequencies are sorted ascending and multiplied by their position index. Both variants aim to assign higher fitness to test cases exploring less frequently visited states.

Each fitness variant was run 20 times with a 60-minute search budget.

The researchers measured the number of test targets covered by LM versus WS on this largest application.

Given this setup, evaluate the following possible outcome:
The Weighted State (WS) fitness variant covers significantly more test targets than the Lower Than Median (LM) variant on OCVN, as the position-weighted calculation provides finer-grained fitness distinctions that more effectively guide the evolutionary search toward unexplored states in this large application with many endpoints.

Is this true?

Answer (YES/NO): NO